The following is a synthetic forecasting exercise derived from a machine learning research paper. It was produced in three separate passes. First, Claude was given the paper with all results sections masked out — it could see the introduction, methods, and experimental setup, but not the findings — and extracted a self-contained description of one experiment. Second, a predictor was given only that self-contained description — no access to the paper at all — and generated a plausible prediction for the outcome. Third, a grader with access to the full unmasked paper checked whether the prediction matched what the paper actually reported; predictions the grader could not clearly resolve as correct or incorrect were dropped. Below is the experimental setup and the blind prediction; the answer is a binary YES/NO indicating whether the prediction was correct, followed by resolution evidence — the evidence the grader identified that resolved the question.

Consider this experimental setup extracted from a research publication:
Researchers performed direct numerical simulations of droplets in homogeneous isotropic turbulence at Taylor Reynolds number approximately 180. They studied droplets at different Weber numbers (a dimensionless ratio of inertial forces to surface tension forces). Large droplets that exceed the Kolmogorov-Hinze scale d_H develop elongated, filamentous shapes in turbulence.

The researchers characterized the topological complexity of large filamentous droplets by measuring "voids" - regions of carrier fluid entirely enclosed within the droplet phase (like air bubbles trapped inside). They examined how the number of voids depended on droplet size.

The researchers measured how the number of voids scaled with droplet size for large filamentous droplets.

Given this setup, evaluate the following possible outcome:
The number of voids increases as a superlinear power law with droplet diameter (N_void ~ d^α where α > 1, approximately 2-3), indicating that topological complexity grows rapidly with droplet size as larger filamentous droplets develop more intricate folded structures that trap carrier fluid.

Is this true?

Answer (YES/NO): YES